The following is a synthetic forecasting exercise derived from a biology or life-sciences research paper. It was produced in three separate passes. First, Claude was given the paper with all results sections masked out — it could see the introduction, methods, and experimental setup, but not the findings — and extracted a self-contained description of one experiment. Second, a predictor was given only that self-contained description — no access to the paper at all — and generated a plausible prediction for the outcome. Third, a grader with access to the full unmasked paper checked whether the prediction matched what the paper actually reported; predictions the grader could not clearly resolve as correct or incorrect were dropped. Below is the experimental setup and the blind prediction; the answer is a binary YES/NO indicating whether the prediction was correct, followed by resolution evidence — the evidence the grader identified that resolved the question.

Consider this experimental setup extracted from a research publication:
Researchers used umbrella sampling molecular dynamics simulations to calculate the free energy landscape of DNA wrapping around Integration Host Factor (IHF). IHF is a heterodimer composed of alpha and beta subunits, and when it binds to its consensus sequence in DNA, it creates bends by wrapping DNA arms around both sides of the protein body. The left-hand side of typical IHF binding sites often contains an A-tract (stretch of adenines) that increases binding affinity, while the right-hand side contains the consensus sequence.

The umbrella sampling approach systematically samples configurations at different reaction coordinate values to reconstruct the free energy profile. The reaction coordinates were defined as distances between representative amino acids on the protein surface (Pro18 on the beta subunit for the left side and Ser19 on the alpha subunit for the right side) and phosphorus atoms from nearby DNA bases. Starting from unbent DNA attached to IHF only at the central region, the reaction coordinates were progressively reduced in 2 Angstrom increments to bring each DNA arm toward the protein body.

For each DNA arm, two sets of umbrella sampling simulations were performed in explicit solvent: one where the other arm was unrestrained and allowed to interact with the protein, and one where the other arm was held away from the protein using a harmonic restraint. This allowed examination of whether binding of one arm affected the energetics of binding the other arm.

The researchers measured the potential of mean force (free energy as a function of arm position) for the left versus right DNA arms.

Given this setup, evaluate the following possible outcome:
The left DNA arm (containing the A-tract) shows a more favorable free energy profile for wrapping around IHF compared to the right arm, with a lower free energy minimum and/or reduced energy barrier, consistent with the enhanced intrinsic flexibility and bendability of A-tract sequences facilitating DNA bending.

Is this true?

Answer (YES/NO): YES